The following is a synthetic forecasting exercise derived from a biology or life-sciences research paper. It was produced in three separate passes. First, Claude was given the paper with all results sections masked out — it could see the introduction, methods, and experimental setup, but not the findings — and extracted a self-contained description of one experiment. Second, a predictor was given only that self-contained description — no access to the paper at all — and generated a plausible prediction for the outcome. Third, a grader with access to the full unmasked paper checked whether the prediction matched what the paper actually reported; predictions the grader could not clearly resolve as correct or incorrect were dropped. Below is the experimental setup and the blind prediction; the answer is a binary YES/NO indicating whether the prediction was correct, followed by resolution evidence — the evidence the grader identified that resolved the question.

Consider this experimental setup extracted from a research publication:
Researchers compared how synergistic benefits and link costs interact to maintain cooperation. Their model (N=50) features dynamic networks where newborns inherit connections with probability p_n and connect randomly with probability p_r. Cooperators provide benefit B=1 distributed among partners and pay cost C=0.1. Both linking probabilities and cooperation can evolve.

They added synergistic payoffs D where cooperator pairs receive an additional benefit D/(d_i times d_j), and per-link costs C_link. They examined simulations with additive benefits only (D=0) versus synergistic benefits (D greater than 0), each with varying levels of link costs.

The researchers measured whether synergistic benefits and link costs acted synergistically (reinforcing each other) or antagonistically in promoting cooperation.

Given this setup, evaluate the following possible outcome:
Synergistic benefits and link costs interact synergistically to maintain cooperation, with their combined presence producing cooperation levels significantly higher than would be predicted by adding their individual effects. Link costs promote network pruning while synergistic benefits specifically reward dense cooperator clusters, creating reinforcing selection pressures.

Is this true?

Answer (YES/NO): NO